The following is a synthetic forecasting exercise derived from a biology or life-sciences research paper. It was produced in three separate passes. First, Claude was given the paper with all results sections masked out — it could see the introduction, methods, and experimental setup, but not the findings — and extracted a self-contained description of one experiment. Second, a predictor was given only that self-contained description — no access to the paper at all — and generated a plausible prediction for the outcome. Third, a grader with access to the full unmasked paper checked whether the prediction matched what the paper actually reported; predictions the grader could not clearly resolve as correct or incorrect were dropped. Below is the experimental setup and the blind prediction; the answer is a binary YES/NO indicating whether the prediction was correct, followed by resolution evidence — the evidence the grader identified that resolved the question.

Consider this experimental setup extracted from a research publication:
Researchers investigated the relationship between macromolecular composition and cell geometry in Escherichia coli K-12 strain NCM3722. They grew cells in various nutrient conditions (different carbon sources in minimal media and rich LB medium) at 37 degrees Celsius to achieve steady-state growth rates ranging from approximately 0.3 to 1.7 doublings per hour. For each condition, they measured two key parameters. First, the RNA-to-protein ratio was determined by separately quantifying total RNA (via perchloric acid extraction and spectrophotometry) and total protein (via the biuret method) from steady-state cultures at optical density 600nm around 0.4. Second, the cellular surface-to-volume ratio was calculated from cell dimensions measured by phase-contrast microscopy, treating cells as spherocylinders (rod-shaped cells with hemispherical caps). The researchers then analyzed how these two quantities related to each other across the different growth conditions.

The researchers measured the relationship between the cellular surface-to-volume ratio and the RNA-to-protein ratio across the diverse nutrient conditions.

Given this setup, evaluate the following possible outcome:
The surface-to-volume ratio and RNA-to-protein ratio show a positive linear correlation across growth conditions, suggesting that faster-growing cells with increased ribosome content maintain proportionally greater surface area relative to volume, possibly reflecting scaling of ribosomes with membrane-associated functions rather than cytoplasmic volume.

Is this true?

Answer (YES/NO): NO